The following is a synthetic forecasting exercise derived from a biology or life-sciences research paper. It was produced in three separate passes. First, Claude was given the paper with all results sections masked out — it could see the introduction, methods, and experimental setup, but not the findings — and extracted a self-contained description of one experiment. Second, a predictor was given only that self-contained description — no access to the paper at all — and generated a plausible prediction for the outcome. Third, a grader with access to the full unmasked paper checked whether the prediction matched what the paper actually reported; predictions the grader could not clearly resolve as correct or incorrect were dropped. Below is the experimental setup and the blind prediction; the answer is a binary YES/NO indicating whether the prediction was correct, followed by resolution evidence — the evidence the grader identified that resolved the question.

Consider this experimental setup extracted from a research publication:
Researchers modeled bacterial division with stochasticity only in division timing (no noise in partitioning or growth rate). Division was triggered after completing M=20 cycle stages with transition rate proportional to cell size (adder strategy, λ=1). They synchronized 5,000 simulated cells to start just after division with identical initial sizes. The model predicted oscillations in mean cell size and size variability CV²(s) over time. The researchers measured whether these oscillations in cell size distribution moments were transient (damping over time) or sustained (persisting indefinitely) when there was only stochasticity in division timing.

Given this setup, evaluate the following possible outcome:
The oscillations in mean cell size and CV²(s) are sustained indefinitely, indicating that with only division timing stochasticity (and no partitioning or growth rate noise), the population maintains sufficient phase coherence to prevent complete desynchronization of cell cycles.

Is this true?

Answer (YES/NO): YES